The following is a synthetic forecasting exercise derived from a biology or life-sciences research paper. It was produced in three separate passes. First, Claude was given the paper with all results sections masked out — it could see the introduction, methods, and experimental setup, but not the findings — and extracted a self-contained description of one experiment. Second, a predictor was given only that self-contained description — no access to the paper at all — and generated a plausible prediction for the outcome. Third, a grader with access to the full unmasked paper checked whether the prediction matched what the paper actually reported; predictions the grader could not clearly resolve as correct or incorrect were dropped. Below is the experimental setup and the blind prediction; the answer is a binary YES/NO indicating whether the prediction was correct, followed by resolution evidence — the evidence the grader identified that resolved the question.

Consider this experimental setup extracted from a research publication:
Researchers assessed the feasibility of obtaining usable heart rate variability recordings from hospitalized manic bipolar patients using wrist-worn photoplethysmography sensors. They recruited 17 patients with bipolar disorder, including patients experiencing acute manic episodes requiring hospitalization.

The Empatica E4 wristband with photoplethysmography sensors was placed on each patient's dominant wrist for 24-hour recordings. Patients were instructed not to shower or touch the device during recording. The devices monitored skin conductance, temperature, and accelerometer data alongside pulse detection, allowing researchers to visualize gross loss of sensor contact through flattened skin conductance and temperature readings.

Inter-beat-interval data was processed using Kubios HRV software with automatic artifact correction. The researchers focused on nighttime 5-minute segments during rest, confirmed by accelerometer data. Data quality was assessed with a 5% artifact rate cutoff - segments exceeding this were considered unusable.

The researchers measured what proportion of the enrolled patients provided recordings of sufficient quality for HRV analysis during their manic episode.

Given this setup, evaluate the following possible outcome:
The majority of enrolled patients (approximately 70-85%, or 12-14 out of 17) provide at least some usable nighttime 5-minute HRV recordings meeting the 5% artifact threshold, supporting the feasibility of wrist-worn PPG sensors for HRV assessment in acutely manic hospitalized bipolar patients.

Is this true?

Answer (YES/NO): NO